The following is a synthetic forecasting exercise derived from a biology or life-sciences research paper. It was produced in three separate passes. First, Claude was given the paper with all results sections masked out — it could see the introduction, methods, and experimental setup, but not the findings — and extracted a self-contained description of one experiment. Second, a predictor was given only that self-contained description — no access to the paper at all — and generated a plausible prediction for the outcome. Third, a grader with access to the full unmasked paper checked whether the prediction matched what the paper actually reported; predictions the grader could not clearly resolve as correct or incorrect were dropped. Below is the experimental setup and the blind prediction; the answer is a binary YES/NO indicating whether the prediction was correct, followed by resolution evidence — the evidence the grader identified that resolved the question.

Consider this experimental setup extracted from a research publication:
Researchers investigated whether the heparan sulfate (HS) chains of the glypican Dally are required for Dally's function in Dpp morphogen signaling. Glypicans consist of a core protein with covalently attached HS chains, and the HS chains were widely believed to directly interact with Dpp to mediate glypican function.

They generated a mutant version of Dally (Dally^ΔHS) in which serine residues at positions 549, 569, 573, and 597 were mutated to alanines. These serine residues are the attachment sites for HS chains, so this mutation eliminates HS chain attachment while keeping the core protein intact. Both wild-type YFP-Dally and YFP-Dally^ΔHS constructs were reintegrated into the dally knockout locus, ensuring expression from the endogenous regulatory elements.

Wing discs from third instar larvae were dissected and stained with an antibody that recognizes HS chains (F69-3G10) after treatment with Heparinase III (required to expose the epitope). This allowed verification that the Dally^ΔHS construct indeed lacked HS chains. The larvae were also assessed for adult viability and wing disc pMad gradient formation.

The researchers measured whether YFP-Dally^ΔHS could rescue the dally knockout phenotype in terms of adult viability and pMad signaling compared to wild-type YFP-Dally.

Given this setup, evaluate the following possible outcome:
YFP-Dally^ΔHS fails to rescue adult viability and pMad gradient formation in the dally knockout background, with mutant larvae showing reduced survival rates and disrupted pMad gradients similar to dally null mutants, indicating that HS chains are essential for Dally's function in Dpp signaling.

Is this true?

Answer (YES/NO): YES